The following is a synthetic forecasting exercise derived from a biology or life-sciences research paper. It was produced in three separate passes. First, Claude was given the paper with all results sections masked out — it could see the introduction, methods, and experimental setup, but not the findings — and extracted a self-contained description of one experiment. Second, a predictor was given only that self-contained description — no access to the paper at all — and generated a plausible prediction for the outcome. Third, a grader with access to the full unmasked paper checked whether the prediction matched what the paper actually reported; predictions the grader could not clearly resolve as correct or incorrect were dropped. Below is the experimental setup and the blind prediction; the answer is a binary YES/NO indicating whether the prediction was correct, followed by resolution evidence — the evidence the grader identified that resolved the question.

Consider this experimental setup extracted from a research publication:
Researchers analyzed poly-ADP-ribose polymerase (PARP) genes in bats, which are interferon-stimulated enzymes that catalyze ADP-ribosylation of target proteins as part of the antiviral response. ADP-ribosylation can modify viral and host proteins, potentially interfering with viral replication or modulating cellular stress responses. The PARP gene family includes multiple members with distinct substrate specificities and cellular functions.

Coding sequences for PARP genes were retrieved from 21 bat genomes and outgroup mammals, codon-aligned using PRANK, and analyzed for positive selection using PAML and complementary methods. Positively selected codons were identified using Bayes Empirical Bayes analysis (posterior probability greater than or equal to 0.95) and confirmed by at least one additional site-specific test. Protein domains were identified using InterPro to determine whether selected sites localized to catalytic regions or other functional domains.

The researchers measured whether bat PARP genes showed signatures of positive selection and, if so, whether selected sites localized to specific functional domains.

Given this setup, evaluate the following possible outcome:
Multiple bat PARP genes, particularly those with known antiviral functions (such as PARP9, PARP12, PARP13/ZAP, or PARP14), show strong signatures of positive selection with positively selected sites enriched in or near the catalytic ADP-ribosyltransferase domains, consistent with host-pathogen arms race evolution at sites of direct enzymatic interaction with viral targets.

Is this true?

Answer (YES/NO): YES